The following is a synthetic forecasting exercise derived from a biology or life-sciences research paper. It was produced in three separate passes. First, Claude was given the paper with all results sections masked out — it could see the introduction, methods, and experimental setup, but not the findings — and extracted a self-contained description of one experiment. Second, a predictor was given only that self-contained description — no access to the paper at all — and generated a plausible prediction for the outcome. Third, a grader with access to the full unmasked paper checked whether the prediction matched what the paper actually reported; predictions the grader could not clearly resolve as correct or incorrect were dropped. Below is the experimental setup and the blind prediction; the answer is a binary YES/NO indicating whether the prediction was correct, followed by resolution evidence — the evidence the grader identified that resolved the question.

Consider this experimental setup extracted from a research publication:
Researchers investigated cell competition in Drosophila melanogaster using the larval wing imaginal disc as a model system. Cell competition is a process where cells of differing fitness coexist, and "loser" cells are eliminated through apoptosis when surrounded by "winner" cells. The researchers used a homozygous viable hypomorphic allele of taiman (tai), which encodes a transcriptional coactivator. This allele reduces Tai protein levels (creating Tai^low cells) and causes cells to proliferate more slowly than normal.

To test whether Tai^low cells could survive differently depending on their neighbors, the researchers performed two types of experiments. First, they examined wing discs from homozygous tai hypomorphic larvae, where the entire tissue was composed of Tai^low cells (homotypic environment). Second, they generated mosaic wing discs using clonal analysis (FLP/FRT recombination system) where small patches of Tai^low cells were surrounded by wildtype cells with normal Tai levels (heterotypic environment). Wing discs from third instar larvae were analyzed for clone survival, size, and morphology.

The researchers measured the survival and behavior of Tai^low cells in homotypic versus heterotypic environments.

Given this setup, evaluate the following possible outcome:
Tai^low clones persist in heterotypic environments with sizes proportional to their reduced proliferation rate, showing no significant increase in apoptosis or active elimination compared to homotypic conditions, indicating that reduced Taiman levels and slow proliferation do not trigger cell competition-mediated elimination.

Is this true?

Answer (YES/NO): NO